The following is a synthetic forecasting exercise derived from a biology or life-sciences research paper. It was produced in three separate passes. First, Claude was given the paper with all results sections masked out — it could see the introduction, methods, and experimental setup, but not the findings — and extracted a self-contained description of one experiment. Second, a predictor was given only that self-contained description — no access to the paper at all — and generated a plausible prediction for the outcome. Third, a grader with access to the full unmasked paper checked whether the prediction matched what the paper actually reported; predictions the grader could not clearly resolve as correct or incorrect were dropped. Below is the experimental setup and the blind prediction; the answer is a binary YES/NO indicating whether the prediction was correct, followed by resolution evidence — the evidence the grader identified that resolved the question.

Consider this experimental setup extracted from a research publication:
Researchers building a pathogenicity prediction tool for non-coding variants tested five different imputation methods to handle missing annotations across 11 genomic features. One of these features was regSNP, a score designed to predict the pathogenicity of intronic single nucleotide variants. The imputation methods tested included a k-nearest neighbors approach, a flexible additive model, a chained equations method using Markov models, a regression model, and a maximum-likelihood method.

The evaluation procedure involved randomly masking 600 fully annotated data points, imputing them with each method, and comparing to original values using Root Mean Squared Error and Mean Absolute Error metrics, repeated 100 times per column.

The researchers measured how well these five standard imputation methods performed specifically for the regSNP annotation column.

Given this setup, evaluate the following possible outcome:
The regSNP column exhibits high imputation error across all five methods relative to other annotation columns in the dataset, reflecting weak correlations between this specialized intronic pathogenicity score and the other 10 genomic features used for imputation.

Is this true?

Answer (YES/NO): NO